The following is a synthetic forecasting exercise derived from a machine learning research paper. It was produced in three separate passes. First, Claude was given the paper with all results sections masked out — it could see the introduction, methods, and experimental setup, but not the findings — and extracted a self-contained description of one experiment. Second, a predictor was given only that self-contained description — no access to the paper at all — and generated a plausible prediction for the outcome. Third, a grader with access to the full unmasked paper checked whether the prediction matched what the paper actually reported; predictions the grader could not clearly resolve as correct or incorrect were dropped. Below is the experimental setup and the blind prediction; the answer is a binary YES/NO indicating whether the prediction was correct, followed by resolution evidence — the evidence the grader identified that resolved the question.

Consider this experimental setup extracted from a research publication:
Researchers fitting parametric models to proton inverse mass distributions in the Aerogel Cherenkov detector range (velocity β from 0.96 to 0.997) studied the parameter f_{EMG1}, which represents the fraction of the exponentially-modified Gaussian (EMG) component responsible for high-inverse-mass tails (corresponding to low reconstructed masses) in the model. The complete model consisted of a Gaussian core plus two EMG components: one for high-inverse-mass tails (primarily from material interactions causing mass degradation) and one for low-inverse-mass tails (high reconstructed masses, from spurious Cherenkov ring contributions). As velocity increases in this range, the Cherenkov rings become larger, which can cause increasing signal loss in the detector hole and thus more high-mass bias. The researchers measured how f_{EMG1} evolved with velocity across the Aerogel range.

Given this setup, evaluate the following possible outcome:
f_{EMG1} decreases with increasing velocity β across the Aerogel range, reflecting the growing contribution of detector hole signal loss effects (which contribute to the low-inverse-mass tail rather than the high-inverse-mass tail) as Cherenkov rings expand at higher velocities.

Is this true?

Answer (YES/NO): YES